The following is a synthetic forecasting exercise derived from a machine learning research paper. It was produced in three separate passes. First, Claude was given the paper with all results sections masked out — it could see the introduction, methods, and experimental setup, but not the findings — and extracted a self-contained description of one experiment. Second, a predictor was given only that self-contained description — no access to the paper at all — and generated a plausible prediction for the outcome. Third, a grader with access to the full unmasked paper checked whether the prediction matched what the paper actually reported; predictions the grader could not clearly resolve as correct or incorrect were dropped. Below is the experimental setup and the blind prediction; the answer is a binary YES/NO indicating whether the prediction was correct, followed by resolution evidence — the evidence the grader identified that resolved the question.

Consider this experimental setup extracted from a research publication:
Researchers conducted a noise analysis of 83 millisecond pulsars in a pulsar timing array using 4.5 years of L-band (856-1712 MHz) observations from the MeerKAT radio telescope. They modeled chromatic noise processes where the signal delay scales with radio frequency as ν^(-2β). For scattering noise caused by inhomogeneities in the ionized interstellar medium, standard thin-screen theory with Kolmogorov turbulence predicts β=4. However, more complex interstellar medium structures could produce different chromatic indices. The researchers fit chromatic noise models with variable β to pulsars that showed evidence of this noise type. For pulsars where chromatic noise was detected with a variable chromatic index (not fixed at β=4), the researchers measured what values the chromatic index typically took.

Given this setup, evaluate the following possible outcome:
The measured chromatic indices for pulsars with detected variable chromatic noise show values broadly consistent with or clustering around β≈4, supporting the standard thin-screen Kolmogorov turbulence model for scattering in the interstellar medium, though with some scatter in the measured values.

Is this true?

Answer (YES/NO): NO